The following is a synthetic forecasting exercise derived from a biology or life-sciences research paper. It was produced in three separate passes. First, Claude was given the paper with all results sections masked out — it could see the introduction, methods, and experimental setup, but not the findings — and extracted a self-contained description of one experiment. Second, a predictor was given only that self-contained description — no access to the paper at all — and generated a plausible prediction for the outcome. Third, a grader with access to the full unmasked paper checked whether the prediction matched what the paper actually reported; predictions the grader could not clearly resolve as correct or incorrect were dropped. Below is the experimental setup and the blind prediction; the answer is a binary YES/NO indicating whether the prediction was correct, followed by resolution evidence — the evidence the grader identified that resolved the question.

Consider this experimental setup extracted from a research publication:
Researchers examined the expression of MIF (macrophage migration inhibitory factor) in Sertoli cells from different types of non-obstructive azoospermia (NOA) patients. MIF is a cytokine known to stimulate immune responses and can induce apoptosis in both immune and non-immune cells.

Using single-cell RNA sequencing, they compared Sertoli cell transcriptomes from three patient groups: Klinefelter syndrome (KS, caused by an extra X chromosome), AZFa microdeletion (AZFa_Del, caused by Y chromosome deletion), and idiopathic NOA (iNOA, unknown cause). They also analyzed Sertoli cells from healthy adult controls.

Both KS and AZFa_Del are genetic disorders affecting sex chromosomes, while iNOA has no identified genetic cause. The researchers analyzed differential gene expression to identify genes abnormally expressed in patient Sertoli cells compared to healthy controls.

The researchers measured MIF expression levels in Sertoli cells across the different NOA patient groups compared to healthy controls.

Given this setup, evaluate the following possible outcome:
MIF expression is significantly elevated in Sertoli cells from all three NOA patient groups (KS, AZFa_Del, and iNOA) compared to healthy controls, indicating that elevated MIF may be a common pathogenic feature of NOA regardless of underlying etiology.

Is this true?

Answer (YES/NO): NO